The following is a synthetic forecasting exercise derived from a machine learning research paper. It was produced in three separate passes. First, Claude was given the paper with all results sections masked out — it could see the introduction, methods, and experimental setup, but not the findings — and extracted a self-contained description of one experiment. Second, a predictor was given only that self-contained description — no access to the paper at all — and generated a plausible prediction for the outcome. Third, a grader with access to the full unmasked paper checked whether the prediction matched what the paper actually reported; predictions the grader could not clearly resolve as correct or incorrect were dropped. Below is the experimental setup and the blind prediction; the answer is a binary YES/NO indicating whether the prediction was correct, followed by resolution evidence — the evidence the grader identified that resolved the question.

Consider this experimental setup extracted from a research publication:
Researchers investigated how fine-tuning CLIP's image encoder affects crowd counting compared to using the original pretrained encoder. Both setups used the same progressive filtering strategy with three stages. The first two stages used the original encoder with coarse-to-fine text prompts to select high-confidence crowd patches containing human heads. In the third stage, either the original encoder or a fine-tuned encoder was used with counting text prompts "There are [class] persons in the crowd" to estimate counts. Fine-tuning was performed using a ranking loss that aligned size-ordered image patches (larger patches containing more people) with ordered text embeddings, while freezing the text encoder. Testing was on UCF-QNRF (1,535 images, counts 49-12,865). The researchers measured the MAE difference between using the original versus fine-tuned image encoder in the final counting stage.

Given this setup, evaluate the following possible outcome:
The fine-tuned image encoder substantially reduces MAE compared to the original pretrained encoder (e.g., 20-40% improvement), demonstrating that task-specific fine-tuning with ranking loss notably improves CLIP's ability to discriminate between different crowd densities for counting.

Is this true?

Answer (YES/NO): YES